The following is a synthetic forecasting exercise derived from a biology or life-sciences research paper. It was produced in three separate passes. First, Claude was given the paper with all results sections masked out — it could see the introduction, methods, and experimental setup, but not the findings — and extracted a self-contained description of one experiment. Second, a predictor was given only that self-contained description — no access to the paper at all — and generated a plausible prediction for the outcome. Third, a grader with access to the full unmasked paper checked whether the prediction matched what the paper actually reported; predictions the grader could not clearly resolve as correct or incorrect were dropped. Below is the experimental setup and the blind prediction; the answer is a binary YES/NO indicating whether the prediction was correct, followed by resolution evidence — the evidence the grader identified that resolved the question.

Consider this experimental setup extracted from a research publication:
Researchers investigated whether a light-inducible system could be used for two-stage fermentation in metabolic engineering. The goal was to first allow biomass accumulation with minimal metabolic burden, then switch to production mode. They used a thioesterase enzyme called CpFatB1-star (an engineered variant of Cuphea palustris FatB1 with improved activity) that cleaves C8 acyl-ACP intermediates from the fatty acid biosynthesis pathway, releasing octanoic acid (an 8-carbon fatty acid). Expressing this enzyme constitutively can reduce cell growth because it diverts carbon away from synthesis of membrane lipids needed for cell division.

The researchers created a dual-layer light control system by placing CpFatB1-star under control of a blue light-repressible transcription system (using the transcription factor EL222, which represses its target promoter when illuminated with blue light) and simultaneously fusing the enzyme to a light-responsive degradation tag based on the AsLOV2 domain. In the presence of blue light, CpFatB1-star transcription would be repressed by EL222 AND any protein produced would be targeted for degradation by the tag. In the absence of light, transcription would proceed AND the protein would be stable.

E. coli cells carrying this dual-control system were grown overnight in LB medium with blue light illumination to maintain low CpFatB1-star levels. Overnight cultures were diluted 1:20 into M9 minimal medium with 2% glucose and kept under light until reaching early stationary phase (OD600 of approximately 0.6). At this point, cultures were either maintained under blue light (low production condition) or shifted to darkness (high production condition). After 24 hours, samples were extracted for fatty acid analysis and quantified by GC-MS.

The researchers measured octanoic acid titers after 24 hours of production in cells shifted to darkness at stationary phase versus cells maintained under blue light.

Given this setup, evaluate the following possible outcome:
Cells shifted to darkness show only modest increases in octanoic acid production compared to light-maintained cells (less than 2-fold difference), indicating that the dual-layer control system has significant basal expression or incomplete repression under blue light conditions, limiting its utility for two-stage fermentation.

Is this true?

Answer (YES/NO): NO